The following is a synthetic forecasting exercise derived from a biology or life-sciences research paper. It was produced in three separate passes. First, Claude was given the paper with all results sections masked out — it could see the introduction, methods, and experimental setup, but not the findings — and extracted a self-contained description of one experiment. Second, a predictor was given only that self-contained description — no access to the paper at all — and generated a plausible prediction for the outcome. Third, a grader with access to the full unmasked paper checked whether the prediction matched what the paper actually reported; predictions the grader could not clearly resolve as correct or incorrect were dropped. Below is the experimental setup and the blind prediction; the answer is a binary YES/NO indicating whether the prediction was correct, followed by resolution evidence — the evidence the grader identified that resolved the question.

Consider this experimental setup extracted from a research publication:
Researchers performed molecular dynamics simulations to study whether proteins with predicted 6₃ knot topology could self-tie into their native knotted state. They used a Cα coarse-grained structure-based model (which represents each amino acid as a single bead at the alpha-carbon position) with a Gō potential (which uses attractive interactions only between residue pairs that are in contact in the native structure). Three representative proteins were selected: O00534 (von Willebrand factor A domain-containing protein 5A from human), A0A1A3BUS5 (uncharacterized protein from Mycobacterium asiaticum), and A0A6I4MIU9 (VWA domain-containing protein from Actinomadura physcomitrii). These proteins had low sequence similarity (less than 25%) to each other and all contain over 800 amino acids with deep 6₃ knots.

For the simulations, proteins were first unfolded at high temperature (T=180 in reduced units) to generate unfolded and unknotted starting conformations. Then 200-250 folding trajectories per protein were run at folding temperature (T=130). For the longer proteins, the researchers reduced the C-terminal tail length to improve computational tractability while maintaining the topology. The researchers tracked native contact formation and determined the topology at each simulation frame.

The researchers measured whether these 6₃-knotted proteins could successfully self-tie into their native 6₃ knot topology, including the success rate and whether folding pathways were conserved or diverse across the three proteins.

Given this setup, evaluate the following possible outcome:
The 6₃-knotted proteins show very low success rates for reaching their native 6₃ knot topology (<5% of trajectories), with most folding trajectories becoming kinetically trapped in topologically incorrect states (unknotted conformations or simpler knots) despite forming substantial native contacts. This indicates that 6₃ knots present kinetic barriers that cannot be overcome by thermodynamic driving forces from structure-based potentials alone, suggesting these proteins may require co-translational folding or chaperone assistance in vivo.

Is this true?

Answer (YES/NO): YES